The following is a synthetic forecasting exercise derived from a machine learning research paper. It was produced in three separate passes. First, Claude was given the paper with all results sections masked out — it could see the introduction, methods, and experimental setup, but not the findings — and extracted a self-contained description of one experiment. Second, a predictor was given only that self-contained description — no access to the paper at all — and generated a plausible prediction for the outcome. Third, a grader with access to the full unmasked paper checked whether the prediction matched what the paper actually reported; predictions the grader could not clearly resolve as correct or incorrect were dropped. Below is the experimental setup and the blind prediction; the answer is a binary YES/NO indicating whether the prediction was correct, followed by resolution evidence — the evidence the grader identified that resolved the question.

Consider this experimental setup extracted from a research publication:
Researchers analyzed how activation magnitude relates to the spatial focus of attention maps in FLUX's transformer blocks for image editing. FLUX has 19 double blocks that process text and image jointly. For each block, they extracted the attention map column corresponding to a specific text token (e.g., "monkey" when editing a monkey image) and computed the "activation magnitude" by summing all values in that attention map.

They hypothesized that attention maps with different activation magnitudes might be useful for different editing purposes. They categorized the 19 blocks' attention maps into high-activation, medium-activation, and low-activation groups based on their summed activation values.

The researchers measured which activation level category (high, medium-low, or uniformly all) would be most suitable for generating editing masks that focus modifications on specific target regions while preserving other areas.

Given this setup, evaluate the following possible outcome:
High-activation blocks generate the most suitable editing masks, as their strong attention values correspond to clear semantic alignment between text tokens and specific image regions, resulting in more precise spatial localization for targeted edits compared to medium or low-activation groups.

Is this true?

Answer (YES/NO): NO